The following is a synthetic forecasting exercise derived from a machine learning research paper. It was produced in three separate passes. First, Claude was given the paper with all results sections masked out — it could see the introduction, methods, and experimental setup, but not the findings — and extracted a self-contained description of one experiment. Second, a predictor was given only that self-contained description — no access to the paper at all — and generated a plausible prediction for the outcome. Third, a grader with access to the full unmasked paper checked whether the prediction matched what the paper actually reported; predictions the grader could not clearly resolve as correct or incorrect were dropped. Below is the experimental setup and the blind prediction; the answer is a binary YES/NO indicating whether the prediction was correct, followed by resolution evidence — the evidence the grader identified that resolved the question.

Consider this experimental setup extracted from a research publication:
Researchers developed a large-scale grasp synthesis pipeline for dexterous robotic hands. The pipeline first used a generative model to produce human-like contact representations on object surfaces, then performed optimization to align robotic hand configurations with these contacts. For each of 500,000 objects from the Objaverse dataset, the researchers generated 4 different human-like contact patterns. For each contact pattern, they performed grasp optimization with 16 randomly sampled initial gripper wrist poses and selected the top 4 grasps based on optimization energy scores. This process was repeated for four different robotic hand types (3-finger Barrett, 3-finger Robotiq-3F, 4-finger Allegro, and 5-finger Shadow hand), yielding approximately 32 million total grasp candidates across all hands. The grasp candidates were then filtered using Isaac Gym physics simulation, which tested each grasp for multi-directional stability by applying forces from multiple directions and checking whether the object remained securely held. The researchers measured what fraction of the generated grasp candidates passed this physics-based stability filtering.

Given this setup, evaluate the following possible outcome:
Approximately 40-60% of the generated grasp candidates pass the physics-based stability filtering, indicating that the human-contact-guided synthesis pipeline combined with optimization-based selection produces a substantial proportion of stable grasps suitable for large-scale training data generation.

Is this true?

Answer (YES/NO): NO